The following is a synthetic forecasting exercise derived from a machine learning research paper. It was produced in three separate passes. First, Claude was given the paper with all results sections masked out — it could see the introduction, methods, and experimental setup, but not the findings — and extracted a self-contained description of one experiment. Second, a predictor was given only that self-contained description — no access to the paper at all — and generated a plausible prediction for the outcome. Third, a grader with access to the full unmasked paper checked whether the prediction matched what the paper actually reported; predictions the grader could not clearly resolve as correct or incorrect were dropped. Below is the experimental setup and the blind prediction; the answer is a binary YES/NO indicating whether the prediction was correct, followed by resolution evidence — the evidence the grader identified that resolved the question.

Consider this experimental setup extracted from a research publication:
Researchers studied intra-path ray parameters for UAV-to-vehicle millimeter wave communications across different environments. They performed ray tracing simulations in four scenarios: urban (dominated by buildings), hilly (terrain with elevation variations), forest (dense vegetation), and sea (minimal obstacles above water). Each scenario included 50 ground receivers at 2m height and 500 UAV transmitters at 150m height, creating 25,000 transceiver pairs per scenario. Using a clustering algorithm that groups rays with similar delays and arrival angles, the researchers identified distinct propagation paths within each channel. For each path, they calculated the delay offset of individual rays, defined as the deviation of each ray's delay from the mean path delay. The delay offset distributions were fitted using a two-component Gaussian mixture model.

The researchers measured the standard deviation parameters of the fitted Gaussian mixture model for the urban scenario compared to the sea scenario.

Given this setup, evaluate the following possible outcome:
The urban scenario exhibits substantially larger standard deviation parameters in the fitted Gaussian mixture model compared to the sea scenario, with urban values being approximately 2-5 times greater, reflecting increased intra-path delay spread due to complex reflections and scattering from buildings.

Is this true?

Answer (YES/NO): NO